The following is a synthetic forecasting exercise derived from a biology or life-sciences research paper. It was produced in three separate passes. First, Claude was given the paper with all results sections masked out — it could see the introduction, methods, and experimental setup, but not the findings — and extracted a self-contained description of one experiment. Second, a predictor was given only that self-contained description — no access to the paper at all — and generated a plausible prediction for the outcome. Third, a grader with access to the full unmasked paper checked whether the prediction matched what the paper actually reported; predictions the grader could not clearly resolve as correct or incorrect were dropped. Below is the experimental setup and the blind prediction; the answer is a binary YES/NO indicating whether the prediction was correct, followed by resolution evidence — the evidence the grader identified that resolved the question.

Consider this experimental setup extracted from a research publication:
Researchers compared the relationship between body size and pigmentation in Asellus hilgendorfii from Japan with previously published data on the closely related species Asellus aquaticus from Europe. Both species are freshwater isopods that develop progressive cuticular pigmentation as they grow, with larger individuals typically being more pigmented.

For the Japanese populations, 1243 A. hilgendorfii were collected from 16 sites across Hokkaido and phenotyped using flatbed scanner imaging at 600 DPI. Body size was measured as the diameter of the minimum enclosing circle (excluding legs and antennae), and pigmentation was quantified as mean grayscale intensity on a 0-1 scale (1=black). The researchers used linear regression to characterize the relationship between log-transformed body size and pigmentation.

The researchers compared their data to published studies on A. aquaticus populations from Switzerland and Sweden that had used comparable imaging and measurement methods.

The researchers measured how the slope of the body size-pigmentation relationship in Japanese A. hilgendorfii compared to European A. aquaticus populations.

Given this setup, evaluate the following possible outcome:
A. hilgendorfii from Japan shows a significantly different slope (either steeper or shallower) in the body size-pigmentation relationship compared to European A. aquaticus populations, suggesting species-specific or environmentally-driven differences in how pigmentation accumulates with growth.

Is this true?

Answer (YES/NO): NO